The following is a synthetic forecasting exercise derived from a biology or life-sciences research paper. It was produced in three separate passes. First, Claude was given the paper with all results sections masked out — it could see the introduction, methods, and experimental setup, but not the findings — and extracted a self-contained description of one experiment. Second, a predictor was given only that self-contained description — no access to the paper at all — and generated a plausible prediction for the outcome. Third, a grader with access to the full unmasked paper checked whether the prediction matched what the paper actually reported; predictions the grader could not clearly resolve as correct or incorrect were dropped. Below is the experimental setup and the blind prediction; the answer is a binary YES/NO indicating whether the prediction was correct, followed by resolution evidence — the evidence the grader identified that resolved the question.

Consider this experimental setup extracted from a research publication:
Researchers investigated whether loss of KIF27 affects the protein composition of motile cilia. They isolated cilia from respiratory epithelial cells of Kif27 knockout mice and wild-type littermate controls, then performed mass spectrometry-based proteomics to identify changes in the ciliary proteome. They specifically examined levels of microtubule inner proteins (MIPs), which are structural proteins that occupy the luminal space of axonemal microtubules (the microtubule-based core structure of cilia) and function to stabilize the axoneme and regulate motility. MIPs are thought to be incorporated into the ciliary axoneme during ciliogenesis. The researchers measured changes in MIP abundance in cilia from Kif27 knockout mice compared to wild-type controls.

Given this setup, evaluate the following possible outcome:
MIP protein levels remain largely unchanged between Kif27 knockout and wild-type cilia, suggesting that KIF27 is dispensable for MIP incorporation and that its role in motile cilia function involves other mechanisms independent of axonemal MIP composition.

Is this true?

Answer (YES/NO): NO